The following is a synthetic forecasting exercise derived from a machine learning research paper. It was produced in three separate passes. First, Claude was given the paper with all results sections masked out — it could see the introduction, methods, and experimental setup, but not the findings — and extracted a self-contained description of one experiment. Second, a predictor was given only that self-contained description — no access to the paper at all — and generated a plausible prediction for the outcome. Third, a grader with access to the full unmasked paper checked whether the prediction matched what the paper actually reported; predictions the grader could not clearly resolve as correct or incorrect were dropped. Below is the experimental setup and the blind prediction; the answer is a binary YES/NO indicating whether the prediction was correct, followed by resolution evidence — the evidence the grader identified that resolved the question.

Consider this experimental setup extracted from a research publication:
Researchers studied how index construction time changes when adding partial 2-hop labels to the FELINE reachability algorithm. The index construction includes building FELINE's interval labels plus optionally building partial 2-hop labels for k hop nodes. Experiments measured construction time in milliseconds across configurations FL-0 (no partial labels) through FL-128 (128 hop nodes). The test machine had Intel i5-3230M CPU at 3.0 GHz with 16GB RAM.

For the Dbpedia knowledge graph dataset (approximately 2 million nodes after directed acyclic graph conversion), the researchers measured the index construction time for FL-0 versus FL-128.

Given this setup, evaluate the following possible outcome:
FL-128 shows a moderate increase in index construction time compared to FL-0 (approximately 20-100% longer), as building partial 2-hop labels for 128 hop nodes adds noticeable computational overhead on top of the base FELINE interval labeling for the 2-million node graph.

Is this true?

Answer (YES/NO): NO